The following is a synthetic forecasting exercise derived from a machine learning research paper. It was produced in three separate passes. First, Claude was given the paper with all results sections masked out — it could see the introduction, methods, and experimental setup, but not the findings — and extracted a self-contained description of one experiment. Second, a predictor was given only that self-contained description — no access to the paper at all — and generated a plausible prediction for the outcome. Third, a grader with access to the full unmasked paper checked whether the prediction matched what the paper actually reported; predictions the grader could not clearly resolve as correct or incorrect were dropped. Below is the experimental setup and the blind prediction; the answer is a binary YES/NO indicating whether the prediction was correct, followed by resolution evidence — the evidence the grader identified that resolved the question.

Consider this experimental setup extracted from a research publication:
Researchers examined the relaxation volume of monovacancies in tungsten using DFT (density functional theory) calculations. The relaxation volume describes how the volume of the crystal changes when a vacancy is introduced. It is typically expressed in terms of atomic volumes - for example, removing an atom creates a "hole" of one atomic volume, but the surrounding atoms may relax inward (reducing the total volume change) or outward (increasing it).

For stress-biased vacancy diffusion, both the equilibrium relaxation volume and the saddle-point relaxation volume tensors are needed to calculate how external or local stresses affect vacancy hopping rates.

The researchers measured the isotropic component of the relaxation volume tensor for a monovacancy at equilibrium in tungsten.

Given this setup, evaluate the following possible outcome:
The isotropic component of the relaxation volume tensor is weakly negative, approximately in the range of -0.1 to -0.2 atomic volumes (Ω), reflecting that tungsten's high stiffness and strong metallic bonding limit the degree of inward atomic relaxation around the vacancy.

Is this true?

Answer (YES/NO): YES